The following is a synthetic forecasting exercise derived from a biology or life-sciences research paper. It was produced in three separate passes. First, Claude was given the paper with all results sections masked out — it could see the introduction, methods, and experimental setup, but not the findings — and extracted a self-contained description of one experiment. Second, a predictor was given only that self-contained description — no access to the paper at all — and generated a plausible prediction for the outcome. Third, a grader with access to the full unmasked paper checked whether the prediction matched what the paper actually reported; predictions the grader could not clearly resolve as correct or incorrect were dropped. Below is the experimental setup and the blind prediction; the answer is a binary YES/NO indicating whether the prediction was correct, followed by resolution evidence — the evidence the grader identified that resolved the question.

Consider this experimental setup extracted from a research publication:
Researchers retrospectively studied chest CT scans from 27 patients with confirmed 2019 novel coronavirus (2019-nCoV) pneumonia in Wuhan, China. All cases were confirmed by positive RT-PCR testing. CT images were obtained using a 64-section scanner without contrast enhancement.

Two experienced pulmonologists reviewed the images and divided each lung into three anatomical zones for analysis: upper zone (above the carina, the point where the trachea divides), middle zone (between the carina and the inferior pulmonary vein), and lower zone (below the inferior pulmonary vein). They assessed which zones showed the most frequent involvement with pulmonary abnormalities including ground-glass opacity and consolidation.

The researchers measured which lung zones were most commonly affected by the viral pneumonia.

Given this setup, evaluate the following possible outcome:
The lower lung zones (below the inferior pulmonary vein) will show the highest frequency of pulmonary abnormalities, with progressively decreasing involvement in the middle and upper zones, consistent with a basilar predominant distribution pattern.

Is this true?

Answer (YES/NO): YES